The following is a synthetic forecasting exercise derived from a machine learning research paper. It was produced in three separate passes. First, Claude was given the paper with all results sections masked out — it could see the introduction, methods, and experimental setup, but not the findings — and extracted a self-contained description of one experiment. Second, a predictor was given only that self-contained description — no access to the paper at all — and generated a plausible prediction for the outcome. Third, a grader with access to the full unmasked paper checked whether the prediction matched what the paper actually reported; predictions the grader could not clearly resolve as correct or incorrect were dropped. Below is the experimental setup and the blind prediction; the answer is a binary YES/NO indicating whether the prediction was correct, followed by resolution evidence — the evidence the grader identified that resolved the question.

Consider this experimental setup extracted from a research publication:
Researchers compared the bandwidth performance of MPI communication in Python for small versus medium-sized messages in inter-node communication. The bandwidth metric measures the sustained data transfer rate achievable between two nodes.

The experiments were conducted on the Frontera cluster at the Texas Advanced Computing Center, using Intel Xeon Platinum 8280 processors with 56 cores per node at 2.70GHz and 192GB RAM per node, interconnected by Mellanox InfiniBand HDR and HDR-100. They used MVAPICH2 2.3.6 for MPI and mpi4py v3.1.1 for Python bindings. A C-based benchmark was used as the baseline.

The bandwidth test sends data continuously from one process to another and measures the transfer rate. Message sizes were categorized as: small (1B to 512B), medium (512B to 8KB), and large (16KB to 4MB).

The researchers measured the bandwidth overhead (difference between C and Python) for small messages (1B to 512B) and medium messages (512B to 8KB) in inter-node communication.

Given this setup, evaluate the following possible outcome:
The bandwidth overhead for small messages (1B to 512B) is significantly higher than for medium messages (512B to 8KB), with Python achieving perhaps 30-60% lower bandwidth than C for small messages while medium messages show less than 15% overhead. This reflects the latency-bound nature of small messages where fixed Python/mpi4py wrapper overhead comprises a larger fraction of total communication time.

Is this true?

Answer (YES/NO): NO